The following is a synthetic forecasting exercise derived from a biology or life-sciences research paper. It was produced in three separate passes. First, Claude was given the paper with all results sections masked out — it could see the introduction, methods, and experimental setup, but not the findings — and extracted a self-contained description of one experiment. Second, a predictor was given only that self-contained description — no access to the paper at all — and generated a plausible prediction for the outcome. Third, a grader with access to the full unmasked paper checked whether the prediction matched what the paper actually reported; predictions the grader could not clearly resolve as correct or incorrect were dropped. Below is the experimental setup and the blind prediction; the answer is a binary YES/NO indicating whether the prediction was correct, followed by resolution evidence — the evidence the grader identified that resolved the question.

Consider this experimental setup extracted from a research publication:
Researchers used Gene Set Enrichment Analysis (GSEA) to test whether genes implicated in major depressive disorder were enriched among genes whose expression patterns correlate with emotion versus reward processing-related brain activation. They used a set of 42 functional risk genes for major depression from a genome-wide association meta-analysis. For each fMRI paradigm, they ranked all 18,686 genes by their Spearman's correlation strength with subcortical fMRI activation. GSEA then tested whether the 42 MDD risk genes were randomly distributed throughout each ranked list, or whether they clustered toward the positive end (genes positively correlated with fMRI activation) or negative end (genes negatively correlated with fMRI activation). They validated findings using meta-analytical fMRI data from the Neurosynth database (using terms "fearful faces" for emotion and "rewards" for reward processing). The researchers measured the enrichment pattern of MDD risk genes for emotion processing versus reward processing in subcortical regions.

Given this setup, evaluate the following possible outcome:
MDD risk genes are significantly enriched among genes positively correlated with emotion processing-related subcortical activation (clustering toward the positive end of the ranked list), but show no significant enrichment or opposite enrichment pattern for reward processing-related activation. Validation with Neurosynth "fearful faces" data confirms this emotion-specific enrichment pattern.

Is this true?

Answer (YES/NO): NO